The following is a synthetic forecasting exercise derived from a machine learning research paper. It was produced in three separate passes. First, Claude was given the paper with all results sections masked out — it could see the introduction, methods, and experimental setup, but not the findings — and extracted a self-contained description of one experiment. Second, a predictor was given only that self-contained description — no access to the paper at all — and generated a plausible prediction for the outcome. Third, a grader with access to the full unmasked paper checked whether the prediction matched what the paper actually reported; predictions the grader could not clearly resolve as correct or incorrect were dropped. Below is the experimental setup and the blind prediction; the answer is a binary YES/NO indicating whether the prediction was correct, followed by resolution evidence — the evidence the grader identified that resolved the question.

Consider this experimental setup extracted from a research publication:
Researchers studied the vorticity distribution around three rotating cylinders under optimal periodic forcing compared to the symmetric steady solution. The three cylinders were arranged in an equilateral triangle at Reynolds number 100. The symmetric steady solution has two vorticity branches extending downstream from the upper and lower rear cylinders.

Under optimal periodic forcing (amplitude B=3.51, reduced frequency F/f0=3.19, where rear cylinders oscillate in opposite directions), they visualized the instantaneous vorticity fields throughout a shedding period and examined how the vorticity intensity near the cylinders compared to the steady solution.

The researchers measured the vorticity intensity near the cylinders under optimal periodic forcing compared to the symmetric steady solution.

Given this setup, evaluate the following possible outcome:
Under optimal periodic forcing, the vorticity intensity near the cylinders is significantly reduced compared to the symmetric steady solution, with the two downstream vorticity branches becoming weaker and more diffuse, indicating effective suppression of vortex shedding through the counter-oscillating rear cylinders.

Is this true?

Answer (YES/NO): NO